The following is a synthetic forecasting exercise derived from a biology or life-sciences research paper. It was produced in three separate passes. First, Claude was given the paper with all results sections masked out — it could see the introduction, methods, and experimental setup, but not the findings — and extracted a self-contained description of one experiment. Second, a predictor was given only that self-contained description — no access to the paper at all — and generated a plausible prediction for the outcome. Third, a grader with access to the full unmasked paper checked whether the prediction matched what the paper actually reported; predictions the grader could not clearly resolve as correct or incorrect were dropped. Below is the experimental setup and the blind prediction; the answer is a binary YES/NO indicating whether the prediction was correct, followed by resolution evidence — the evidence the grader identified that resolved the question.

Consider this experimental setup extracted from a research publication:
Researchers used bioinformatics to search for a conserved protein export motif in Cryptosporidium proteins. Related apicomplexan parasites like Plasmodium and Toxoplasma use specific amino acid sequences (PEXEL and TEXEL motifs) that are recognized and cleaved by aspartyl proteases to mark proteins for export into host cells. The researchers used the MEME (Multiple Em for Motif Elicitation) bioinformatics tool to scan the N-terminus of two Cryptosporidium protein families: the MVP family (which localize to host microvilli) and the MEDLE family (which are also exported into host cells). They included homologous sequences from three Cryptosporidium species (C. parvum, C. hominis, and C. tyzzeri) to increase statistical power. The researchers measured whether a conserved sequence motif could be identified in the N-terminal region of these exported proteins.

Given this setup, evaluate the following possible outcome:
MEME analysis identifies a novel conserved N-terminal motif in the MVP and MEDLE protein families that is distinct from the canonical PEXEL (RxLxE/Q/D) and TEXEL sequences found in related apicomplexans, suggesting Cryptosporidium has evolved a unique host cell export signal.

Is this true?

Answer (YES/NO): YES